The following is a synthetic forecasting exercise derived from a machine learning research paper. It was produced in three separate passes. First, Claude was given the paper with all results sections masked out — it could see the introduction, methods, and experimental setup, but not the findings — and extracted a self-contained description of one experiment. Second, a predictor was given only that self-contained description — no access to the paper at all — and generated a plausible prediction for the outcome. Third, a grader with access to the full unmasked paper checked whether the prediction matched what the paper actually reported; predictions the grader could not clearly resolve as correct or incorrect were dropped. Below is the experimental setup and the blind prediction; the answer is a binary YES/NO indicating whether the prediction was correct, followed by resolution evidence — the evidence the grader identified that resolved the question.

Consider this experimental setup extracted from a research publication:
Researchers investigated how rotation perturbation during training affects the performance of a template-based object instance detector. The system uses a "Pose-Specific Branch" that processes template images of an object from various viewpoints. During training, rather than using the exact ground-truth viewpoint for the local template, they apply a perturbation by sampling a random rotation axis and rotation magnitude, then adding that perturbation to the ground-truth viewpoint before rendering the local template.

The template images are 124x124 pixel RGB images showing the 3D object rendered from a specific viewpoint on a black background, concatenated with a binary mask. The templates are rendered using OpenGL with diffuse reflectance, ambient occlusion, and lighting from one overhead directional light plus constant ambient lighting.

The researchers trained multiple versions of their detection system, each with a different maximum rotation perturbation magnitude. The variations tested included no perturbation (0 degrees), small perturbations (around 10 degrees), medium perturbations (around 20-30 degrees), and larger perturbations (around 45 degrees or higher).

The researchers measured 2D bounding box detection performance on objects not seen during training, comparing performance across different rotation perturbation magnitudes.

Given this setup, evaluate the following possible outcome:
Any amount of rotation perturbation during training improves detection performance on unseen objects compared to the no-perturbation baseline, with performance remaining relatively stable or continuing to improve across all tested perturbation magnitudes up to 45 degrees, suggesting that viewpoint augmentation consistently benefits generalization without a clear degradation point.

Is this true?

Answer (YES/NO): NO